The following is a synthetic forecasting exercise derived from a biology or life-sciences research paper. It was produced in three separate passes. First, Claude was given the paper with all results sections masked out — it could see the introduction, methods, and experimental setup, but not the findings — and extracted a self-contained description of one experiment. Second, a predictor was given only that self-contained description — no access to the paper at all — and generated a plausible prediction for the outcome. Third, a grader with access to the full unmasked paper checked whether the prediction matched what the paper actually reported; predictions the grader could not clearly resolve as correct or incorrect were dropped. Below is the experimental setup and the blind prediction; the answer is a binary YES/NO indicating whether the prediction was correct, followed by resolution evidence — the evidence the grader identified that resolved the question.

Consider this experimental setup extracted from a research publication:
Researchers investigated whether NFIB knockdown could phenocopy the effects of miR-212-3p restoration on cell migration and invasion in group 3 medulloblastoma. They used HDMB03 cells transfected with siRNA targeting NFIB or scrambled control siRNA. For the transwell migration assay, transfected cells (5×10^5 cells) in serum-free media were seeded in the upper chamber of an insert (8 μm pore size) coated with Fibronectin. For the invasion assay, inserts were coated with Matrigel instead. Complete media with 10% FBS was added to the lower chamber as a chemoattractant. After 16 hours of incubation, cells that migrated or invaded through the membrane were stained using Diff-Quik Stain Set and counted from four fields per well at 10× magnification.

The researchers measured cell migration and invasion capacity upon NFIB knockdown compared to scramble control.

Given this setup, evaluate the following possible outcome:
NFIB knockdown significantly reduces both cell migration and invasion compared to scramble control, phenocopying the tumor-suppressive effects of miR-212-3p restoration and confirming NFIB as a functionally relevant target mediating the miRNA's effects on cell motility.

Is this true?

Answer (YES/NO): YES